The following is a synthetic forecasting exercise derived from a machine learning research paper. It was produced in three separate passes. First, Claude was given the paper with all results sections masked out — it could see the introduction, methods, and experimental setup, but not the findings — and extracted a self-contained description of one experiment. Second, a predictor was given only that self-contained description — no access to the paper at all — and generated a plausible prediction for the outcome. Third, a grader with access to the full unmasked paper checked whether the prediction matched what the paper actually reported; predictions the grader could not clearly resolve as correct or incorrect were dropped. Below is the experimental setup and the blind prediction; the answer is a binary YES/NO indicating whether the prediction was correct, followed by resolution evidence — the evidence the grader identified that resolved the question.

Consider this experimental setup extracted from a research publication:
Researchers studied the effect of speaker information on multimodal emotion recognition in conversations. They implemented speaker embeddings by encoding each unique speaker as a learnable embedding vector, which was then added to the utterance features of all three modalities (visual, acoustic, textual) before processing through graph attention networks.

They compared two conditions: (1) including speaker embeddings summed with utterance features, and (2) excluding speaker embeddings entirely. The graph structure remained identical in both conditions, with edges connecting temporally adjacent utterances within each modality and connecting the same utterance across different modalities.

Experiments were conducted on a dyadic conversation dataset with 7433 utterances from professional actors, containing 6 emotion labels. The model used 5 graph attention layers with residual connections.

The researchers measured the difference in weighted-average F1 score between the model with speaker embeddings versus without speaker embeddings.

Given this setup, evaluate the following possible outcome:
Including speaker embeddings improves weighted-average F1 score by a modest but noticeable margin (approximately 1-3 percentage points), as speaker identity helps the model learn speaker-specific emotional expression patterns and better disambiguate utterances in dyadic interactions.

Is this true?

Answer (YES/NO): YES